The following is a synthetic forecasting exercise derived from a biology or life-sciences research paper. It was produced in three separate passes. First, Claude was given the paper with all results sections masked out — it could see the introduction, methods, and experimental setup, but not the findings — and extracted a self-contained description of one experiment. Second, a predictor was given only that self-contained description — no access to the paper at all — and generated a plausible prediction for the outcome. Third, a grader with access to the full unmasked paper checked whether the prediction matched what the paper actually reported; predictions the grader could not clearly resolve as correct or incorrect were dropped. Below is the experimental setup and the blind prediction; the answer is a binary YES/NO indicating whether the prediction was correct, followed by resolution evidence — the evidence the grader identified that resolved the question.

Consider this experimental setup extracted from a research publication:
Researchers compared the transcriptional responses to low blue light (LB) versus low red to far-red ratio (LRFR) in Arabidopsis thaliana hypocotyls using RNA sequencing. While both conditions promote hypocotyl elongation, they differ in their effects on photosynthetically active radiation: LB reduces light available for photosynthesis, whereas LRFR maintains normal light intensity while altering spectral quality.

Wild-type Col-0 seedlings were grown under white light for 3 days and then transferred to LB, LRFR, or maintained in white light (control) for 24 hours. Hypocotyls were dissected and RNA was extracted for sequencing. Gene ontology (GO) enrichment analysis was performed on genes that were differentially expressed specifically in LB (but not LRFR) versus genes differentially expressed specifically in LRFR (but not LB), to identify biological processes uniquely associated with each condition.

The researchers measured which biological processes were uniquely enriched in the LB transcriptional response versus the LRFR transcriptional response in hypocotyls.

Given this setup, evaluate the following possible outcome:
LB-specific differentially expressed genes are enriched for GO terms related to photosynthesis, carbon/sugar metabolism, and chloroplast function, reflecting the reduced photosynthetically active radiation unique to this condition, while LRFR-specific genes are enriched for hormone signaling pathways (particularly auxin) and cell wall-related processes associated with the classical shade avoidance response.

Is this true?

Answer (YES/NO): NO